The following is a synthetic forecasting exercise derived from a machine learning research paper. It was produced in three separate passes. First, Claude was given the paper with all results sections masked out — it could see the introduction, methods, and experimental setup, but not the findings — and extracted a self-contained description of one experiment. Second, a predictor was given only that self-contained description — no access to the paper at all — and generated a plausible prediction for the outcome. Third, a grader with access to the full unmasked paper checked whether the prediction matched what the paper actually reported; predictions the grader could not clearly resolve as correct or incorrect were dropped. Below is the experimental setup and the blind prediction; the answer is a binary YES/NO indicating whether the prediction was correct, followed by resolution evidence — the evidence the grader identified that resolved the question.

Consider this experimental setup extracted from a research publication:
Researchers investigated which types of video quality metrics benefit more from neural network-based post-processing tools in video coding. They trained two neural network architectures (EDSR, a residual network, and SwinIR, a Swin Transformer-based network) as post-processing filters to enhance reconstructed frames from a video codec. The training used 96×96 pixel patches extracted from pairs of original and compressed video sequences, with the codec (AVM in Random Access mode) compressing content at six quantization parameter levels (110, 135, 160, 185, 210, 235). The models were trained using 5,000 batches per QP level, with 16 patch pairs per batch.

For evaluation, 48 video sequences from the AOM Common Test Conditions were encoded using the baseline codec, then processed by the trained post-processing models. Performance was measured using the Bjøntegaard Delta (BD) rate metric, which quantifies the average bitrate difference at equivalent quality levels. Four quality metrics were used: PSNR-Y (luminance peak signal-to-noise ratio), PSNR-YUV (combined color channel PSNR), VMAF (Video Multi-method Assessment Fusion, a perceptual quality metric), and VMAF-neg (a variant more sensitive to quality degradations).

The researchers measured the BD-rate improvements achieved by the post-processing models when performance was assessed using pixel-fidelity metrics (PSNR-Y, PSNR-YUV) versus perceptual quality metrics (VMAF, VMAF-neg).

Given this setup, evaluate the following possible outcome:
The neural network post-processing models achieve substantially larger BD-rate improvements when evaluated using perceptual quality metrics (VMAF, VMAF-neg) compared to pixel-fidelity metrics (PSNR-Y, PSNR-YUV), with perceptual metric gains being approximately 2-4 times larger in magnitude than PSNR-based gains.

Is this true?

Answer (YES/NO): NO